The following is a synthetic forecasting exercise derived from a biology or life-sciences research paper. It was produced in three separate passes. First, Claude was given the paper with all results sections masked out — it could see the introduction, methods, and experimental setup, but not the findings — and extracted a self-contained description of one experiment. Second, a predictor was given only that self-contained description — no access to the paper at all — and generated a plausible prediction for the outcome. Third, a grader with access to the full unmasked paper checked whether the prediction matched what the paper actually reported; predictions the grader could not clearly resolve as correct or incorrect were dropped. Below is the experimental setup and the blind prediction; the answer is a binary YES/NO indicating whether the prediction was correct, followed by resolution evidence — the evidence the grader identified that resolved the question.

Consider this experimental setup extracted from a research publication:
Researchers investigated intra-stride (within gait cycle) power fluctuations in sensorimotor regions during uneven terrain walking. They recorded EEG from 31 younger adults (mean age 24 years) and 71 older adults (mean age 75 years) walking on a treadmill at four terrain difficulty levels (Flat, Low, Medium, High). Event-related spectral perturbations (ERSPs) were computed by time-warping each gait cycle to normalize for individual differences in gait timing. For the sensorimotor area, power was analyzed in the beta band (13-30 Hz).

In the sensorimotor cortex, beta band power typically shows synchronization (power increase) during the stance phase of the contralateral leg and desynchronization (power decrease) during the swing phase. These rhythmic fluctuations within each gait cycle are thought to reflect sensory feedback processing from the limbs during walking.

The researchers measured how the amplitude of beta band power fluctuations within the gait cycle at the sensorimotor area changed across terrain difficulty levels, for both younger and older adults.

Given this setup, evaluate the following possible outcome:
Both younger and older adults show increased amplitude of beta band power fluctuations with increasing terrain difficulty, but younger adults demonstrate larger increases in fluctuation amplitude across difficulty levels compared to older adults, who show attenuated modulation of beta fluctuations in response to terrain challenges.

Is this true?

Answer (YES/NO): NO